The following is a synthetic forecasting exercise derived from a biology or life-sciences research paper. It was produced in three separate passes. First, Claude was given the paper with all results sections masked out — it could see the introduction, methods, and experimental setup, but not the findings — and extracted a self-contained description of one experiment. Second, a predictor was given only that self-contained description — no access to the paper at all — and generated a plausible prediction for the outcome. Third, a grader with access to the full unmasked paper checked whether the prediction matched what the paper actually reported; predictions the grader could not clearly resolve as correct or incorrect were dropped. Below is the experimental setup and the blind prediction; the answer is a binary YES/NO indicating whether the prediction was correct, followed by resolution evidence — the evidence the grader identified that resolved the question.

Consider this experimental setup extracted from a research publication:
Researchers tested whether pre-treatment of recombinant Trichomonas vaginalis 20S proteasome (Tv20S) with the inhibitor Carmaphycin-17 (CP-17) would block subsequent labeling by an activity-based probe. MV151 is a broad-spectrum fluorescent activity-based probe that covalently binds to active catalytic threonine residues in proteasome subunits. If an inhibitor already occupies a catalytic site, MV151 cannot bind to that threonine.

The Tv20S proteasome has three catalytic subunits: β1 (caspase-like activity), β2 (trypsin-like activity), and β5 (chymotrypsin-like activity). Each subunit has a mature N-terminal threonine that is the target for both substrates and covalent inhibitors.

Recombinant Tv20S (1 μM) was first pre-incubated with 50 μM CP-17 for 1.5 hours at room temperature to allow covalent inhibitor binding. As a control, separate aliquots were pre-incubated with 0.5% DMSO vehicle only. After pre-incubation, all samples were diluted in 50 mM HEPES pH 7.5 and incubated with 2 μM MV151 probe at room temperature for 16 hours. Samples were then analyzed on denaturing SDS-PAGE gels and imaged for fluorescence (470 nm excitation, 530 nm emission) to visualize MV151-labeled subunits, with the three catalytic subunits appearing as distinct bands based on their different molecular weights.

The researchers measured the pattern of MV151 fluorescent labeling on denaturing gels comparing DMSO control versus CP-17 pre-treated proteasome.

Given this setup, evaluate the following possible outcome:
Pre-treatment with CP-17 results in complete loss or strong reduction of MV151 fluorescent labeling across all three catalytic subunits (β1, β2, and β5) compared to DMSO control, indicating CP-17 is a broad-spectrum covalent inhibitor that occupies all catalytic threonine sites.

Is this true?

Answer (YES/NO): NO